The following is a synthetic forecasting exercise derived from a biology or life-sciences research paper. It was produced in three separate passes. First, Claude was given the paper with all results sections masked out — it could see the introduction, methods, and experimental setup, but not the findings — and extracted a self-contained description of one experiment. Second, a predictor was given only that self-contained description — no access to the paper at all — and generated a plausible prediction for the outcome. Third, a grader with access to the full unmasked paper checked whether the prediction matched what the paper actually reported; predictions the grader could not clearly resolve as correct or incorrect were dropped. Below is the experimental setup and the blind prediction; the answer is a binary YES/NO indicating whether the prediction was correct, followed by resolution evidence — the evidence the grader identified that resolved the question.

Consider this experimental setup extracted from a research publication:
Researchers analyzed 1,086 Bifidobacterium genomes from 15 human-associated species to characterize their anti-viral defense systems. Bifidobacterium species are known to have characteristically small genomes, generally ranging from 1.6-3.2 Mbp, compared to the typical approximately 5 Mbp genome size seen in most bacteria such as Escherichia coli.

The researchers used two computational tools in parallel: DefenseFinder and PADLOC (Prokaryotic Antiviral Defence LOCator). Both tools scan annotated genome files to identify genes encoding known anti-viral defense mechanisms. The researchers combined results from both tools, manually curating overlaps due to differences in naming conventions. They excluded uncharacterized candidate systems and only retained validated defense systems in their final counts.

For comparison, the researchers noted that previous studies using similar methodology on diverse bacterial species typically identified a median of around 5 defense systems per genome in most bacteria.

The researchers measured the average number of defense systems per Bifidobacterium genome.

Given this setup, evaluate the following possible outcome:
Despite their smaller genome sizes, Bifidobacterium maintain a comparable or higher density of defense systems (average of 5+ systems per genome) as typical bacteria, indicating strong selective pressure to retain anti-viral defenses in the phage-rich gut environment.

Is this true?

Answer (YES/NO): YES